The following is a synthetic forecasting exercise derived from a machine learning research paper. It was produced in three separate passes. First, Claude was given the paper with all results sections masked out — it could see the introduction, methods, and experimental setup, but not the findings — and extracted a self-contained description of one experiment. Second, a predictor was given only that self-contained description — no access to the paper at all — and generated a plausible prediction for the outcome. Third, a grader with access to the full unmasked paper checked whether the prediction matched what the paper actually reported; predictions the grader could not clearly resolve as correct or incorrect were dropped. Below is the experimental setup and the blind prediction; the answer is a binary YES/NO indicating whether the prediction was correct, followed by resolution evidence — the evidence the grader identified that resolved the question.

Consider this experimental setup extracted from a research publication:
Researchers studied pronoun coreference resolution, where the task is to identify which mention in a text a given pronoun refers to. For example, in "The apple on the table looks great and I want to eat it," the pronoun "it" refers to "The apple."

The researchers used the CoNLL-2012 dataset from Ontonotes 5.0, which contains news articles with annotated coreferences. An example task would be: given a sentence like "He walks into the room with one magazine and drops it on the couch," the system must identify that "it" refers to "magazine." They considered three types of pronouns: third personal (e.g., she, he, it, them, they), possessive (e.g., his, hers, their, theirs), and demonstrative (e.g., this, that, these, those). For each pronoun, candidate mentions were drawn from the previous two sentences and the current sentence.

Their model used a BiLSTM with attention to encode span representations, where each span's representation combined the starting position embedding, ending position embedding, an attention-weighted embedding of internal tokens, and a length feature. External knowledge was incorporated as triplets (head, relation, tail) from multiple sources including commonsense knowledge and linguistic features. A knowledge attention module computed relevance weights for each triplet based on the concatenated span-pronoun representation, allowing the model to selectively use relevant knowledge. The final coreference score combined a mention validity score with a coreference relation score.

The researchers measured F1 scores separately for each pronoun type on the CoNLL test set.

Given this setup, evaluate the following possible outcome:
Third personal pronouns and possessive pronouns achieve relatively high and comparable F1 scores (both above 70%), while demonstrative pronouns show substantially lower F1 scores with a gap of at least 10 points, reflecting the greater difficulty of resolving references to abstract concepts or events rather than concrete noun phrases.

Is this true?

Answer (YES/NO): YES